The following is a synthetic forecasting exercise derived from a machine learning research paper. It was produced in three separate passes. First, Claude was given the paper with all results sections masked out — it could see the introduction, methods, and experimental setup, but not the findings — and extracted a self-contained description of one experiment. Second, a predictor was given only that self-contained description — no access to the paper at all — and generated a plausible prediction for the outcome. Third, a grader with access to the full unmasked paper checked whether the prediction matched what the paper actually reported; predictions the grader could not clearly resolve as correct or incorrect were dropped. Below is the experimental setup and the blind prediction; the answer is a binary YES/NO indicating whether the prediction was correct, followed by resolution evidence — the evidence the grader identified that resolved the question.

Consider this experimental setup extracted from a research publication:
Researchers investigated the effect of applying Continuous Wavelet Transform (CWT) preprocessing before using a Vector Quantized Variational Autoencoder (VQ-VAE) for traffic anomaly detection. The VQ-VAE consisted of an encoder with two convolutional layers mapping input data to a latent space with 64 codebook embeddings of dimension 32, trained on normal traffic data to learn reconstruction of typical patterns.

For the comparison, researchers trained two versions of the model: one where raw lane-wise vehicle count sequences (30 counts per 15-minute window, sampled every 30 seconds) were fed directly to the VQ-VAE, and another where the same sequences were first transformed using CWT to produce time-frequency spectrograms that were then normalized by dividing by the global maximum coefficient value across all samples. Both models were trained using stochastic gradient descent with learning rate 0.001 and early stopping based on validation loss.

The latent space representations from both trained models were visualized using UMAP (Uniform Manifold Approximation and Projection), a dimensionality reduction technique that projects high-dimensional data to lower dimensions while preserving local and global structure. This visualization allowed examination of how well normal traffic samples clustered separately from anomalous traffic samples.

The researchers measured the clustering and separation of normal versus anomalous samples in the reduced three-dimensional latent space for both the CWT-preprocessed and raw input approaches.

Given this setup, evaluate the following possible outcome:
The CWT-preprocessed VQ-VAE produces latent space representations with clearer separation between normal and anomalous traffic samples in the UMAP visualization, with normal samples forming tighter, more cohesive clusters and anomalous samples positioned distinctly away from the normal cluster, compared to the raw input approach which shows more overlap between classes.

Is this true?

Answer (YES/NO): YES